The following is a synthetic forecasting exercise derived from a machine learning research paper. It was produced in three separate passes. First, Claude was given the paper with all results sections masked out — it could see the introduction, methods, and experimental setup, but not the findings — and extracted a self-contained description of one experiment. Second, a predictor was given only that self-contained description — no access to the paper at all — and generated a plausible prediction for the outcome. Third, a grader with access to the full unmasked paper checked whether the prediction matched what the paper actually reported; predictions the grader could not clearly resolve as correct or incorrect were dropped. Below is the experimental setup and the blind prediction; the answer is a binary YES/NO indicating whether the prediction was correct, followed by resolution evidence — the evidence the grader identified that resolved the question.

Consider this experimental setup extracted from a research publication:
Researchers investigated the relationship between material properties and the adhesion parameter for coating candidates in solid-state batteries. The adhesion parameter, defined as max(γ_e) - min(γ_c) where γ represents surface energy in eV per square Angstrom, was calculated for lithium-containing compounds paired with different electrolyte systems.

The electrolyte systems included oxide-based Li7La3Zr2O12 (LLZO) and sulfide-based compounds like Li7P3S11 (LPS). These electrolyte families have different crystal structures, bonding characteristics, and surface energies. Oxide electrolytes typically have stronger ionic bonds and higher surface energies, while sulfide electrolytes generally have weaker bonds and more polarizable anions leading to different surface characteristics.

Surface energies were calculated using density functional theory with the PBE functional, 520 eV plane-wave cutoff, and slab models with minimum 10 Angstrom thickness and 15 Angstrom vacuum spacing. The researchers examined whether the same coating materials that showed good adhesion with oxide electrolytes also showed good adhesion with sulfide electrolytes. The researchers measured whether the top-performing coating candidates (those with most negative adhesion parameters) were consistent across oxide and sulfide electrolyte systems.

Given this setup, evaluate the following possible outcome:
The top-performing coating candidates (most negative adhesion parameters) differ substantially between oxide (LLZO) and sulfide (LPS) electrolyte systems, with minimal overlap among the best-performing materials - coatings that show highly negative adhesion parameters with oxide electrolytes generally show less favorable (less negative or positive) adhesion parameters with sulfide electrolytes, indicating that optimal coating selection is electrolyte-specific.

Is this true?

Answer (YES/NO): NO